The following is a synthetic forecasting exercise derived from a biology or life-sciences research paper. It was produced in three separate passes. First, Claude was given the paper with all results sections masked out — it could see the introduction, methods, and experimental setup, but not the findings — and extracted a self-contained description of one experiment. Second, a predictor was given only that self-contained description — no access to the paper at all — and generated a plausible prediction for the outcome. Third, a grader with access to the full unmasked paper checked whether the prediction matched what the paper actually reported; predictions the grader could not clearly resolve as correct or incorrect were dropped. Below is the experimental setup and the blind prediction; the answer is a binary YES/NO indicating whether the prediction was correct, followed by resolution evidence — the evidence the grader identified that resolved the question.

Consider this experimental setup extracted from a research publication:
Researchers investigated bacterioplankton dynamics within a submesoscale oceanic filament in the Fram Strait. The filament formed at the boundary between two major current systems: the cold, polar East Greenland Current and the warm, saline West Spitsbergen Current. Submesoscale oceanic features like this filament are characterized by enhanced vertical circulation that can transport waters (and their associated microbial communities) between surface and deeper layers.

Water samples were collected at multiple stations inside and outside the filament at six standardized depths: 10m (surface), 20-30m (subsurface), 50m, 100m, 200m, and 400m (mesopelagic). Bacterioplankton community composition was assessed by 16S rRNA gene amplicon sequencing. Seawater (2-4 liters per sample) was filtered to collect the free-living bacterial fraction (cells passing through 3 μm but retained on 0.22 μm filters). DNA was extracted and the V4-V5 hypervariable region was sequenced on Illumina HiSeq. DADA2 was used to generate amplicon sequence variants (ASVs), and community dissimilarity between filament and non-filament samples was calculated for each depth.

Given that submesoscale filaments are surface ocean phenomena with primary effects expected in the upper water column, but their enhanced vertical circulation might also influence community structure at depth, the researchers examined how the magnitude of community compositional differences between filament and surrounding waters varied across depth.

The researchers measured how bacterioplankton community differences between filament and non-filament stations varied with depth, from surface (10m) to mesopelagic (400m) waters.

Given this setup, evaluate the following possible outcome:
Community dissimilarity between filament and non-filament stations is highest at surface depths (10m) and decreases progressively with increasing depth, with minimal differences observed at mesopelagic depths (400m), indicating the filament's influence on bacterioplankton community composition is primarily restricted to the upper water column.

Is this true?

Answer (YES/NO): NO